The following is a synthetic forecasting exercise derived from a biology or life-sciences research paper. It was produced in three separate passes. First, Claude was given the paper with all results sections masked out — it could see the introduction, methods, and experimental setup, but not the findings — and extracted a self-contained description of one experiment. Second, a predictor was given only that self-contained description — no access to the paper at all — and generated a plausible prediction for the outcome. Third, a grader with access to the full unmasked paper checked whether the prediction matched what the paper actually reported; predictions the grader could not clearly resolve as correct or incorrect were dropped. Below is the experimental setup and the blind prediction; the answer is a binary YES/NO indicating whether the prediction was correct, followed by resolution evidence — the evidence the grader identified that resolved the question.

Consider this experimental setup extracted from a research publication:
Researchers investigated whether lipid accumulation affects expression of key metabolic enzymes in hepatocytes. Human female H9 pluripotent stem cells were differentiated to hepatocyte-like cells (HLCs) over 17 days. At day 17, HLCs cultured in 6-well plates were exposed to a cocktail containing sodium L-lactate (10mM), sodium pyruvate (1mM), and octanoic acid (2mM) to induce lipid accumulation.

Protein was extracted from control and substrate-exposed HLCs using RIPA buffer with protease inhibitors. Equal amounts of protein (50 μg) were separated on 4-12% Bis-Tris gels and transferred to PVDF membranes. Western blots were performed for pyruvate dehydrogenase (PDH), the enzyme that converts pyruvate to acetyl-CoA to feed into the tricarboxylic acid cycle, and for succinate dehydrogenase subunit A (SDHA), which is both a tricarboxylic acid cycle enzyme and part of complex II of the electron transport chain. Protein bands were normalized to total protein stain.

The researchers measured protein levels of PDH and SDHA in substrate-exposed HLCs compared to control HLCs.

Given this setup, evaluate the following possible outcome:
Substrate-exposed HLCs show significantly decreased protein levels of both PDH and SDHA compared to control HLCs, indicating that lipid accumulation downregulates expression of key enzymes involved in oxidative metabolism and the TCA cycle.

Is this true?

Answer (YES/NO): NO